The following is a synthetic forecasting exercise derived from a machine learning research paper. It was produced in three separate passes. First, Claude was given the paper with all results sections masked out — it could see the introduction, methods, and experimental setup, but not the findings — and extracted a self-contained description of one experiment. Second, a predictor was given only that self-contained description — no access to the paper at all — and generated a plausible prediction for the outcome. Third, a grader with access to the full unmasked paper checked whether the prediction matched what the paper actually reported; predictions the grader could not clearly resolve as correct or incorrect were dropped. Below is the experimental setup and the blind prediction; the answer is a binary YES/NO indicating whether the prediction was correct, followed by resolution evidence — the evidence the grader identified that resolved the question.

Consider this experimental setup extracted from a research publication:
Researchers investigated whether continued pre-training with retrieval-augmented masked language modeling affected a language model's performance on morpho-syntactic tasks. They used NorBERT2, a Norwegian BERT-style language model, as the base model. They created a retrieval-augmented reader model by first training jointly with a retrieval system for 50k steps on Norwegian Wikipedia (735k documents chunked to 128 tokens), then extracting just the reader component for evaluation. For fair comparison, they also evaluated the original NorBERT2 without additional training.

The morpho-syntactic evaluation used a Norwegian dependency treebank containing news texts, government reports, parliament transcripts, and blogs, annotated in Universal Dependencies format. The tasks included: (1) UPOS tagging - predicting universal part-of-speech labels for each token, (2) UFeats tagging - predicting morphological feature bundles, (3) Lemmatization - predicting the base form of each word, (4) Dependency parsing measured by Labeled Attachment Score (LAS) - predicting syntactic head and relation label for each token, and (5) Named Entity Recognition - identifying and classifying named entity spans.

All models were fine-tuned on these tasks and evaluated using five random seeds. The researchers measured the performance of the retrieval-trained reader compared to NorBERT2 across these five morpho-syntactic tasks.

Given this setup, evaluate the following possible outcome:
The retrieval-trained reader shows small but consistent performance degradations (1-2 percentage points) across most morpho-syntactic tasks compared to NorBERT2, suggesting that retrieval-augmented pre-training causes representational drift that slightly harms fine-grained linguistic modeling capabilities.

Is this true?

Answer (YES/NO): NO